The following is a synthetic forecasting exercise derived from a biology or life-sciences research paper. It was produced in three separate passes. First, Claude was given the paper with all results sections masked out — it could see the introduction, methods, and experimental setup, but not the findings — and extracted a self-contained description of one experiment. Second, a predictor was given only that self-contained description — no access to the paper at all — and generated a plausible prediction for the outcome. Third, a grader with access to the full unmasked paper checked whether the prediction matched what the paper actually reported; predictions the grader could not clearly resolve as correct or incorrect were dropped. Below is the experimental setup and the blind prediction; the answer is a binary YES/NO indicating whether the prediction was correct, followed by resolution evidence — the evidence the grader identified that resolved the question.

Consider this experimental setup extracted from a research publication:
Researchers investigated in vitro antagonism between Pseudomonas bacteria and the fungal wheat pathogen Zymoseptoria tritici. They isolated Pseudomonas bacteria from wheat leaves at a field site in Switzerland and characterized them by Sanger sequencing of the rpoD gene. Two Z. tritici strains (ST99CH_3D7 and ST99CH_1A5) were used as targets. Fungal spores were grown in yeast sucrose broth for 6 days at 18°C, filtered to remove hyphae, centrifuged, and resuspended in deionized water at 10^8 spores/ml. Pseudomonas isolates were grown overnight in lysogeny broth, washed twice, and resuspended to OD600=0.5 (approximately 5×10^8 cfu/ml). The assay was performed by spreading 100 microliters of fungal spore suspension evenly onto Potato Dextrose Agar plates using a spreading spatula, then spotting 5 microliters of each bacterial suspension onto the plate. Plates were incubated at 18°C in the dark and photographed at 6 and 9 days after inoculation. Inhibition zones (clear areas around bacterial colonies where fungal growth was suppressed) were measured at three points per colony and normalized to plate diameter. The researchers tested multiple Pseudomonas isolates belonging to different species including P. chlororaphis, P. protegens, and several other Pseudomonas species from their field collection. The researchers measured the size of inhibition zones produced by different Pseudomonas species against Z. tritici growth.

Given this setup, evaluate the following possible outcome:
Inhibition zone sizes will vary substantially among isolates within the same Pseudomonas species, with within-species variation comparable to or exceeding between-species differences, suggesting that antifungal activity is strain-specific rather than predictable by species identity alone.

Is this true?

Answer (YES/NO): YES